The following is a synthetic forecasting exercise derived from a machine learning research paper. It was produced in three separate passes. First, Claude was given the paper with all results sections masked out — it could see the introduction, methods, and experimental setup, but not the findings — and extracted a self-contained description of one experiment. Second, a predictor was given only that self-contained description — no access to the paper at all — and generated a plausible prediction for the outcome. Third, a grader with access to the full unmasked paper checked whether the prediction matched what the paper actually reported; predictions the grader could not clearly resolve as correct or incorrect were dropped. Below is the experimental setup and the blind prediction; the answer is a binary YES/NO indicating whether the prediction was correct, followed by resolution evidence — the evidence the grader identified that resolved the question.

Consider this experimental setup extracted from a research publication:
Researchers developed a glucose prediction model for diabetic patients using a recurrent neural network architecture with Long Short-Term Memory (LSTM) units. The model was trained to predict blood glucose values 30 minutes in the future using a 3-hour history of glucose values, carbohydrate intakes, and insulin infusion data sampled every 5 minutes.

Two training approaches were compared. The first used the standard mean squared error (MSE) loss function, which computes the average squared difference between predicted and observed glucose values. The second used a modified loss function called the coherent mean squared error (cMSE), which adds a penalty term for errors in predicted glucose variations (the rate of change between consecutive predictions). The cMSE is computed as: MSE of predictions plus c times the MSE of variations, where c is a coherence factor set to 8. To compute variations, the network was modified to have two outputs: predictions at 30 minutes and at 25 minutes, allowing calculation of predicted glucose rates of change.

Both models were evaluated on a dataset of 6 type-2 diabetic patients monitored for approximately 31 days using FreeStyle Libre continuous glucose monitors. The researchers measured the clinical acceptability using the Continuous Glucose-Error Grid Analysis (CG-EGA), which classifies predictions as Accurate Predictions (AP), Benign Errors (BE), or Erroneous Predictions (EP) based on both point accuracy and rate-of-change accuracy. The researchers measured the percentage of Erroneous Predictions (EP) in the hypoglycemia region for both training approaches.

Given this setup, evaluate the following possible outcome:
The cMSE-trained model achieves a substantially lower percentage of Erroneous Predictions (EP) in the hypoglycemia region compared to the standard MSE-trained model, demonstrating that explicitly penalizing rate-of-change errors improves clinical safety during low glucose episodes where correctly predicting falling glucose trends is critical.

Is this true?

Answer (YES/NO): NO